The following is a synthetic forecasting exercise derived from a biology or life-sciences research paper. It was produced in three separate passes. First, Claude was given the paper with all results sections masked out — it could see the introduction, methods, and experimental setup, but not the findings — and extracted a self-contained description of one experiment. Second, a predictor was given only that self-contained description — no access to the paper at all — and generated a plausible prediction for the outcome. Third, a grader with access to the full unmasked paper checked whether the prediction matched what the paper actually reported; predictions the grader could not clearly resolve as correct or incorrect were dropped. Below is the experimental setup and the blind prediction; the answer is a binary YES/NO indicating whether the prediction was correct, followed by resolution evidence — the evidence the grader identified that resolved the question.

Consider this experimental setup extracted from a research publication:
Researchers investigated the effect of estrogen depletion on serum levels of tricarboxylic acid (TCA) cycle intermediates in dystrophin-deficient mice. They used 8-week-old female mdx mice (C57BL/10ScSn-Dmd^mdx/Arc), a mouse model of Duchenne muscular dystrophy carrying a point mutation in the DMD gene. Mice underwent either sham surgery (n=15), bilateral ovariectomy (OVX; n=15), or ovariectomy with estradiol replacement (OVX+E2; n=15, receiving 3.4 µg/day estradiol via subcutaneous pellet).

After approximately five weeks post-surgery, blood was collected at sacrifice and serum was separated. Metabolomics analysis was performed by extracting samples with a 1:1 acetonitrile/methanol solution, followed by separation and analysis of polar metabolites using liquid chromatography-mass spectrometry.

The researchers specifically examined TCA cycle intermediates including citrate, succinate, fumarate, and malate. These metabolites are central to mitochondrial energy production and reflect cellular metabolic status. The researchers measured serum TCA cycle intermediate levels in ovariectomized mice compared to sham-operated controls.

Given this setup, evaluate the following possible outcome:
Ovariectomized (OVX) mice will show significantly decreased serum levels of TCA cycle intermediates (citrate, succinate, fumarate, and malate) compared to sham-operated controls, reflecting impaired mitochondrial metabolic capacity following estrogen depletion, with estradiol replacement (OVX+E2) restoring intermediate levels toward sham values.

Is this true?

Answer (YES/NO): YES